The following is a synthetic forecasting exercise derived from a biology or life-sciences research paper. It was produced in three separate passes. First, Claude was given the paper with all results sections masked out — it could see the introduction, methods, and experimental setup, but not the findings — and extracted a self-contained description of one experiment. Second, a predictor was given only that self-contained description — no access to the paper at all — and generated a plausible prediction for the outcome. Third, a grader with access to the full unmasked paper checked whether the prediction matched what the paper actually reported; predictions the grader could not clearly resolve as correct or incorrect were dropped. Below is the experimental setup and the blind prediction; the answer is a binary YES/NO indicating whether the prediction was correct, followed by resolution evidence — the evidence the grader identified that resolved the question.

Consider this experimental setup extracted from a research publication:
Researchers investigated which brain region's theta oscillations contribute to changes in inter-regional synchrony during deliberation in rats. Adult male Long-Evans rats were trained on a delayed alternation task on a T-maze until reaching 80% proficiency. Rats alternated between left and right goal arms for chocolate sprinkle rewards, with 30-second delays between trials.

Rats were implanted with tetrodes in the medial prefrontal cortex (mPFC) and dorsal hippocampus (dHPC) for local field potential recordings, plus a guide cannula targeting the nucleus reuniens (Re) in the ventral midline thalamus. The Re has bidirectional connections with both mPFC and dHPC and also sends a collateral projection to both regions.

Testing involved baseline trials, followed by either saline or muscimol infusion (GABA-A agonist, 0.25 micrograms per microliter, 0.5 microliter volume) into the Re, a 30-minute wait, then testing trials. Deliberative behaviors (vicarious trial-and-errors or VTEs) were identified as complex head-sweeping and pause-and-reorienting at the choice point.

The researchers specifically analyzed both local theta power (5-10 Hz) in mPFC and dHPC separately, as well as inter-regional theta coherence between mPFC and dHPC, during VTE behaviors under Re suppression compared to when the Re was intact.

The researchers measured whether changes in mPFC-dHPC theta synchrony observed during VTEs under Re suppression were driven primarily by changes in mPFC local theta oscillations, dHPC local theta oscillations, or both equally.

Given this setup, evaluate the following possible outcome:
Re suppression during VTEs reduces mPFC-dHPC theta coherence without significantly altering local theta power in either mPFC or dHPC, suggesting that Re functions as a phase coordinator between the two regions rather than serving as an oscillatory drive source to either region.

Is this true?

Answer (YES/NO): NO